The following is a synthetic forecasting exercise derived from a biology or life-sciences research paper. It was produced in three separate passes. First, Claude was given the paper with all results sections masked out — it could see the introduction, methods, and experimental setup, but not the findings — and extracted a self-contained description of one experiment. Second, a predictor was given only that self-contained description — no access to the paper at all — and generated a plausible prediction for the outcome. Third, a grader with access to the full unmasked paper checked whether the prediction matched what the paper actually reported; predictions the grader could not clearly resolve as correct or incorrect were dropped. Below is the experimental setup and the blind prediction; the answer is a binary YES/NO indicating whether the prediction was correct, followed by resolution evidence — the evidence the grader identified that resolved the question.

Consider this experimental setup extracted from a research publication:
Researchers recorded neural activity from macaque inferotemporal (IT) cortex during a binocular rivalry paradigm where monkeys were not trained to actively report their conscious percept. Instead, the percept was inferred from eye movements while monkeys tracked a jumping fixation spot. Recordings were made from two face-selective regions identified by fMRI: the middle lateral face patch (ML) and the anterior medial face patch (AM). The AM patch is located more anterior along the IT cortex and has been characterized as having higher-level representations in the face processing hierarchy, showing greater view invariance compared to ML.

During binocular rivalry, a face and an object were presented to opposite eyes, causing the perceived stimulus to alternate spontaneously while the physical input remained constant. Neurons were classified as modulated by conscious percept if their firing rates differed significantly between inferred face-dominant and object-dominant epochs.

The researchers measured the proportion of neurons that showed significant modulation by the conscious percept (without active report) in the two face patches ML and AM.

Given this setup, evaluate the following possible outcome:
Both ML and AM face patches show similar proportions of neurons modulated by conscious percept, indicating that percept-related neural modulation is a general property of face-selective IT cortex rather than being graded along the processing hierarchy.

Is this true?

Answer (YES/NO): NO